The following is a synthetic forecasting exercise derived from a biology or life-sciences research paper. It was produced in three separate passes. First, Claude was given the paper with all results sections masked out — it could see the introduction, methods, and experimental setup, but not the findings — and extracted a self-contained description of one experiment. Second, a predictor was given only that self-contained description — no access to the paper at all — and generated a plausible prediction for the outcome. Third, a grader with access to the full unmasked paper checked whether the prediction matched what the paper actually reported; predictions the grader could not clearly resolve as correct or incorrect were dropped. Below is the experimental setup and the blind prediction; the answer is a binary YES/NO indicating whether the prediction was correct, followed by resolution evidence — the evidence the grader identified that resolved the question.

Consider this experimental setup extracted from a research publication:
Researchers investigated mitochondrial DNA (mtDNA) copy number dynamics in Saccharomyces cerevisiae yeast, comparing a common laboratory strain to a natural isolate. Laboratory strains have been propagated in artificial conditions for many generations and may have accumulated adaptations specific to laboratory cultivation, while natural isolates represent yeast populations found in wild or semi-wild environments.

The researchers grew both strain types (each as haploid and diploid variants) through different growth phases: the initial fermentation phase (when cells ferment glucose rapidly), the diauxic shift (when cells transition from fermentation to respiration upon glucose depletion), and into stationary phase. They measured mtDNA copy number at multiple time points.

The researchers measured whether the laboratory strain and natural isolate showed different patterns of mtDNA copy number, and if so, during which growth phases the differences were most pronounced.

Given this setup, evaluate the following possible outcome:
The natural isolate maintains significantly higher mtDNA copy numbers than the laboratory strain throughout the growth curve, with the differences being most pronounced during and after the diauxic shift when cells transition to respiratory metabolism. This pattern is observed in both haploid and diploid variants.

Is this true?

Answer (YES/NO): NO